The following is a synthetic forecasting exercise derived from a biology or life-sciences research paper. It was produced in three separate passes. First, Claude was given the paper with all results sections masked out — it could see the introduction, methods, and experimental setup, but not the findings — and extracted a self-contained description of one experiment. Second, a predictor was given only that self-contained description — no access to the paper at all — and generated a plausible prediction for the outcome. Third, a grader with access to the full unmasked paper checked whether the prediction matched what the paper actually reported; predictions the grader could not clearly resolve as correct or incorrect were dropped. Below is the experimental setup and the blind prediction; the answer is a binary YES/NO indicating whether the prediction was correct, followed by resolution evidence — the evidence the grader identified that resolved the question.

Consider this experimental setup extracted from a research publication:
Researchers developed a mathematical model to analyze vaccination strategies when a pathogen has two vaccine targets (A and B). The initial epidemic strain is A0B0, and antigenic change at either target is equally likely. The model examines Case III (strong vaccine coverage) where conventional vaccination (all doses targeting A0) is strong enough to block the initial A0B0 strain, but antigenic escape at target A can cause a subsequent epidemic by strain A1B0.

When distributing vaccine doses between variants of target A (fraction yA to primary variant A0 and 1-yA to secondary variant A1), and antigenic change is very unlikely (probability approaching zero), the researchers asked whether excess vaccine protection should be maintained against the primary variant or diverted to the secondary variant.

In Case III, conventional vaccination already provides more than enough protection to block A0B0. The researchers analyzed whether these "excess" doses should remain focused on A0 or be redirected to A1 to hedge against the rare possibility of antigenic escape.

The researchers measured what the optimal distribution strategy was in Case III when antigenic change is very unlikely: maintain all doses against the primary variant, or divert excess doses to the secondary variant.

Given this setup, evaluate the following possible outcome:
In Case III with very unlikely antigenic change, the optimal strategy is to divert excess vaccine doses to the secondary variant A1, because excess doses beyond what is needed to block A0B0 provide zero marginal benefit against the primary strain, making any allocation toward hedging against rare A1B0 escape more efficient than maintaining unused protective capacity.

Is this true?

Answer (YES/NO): YES